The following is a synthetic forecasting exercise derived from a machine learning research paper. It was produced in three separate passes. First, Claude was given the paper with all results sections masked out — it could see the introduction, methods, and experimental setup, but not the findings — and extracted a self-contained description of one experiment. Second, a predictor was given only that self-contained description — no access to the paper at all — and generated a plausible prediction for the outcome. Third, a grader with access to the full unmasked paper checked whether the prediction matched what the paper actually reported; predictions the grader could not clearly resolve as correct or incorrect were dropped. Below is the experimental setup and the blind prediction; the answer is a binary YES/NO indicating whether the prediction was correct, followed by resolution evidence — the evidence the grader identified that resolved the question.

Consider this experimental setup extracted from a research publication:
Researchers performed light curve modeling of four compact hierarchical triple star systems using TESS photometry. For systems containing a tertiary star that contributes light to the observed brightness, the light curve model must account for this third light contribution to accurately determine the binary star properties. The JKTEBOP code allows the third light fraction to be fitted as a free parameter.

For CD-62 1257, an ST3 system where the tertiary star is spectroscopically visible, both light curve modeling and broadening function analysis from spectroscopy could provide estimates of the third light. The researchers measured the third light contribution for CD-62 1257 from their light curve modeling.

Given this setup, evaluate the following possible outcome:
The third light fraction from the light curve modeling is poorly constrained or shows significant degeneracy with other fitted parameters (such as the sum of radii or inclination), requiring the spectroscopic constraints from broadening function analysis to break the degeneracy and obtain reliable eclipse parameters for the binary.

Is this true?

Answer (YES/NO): NO